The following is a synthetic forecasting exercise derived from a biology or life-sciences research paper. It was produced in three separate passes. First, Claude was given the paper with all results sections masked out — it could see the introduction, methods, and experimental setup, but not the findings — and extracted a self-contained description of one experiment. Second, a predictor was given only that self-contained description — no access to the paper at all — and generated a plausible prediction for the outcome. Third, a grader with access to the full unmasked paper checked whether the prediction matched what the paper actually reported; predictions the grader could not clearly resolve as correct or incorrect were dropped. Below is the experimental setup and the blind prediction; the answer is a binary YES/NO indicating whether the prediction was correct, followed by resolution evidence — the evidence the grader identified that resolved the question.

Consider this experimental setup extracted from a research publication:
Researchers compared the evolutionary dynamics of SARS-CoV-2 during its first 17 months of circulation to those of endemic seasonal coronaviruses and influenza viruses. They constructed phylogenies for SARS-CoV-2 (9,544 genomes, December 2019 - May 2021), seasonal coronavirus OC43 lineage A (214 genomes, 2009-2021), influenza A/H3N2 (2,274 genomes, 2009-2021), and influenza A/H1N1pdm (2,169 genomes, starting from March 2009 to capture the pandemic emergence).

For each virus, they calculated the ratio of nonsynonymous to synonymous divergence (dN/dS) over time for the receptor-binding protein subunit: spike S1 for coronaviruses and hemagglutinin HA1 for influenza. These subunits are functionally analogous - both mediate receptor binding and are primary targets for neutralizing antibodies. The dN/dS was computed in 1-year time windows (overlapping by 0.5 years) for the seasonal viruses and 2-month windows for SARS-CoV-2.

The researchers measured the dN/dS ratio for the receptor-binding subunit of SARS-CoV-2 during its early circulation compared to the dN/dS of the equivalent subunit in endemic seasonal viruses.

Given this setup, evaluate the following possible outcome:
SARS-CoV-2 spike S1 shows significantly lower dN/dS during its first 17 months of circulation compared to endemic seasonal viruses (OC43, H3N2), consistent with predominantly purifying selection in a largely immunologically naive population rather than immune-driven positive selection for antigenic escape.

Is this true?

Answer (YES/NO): NO